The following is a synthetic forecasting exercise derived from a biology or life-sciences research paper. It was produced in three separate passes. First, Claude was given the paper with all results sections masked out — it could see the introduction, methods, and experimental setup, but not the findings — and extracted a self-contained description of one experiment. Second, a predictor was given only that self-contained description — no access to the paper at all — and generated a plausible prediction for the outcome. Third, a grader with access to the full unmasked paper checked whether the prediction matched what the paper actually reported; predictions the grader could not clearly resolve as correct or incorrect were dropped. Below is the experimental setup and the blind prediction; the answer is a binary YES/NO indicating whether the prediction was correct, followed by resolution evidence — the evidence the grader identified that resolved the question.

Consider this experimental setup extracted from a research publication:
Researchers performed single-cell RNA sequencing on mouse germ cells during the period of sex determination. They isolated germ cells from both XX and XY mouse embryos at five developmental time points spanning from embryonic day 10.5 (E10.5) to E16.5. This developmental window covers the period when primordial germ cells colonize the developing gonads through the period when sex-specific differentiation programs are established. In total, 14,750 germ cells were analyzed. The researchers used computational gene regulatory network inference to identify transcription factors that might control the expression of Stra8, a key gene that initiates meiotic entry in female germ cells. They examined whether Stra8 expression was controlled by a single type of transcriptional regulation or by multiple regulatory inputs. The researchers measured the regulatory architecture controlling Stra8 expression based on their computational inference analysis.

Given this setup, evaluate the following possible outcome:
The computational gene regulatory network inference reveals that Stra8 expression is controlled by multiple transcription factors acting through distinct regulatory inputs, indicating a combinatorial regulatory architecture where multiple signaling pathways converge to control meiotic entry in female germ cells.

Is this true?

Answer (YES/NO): YES